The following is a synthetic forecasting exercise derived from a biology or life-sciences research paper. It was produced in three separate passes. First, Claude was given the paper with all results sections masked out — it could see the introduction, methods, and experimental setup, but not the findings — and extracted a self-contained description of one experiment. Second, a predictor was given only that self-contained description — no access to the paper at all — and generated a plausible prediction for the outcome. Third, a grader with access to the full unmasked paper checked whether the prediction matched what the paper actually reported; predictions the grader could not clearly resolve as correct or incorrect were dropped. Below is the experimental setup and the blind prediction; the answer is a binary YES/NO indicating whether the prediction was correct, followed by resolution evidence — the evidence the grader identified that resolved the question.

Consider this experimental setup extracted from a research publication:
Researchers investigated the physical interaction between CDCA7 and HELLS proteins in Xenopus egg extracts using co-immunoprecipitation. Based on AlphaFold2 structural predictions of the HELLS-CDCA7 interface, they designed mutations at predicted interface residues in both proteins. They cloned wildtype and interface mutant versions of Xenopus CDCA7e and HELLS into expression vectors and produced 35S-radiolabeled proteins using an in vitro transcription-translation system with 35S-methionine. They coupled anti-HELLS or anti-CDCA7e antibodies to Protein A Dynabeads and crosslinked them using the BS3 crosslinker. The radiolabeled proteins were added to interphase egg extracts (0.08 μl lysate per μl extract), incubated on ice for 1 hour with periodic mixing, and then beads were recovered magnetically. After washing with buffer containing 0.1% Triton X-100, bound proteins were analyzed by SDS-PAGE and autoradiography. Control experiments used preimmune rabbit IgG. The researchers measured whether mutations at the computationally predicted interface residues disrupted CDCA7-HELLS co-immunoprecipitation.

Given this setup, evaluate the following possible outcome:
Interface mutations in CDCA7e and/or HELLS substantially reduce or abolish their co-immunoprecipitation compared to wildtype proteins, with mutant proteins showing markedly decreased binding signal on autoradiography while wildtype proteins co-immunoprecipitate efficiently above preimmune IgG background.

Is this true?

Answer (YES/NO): YES